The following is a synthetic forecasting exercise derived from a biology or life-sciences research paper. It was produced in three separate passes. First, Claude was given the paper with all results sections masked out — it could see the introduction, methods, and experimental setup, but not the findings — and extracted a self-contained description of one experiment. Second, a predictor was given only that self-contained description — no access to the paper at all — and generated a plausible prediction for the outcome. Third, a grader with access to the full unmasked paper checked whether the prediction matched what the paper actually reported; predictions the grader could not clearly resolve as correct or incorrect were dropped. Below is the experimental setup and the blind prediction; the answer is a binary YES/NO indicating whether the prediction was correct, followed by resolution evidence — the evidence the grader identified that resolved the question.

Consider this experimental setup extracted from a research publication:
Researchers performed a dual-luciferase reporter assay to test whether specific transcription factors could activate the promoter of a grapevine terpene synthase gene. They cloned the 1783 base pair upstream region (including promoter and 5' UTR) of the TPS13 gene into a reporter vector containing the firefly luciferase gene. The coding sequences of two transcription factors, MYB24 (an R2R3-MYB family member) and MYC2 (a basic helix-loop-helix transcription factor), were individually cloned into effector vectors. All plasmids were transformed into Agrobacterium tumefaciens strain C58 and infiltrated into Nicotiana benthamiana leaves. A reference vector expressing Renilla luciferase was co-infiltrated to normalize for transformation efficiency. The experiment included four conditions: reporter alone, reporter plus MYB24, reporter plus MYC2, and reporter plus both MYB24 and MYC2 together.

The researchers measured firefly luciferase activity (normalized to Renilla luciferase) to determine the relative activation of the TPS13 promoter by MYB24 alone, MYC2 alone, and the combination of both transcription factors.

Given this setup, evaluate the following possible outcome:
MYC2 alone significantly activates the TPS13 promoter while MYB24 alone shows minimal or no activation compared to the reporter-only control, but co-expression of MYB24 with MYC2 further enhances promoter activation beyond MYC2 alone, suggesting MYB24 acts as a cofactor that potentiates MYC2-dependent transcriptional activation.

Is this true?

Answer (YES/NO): NO